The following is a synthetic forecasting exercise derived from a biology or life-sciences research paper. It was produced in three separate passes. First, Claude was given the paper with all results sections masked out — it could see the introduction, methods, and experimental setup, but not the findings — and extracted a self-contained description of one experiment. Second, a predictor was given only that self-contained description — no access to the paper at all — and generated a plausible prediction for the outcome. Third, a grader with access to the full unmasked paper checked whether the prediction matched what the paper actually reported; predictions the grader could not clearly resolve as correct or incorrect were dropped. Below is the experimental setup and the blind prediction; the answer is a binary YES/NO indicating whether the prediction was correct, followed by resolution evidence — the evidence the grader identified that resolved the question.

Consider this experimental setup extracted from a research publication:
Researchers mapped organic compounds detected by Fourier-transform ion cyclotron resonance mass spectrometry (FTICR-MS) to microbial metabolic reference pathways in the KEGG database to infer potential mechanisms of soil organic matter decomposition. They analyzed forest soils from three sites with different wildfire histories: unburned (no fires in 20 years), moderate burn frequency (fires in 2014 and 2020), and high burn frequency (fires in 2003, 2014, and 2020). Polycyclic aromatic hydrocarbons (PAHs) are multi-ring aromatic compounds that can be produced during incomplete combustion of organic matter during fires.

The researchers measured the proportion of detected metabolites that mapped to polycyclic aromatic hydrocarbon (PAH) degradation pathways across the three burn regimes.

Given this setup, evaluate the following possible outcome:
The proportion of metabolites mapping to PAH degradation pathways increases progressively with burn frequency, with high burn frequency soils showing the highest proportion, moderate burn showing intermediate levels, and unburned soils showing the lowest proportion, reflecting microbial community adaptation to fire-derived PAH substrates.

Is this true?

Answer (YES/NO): NO